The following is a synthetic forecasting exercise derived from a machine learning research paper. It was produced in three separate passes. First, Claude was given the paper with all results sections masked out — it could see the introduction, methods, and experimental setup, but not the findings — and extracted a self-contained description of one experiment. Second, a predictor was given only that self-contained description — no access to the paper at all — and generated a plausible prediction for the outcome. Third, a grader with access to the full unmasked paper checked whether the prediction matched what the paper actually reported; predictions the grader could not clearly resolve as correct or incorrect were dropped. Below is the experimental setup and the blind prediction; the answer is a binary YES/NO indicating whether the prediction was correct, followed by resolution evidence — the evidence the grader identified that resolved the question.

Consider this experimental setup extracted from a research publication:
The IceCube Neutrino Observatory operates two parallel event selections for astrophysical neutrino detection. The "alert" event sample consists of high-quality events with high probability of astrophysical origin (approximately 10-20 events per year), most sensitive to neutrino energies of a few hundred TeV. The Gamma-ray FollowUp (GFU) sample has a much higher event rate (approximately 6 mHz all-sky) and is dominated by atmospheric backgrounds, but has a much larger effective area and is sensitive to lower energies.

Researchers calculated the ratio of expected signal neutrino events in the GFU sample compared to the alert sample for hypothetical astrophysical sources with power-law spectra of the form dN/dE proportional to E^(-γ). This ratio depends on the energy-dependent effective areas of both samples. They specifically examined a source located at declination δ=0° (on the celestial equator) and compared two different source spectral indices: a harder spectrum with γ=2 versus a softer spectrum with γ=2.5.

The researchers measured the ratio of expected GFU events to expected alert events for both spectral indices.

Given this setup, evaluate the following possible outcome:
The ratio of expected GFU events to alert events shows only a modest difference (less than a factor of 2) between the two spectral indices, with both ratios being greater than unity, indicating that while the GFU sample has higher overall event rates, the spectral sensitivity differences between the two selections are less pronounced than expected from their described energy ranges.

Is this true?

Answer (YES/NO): NO